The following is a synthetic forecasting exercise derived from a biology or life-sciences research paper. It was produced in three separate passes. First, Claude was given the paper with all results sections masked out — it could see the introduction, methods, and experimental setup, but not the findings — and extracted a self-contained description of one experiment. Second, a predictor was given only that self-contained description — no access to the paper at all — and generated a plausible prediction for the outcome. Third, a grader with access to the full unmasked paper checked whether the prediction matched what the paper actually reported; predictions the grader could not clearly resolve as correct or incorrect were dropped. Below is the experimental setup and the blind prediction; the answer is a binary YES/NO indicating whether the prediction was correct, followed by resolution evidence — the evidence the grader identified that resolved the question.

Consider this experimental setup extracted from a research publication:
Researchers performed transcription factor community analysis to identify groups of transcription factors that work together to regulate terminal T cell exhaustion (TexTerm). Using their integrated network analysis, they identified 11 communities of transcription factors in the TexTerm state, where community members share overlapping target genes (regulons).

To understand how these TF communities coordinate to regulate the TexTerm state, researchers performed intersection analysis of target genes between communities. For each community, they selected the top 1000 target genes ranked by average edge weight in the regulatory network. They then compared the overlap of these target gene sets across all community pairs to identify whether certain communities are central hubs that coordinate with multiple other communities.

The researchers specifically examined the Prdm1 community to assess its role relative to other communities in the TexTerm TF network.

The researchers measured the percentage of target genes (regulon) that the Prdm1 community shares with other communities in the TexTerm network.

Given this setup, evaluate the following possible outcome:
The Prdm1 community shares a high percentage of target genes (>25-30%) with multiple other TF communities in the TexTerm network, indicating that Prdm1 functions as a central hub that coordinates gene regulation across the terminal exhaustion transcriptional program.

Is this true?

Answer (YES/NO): YES